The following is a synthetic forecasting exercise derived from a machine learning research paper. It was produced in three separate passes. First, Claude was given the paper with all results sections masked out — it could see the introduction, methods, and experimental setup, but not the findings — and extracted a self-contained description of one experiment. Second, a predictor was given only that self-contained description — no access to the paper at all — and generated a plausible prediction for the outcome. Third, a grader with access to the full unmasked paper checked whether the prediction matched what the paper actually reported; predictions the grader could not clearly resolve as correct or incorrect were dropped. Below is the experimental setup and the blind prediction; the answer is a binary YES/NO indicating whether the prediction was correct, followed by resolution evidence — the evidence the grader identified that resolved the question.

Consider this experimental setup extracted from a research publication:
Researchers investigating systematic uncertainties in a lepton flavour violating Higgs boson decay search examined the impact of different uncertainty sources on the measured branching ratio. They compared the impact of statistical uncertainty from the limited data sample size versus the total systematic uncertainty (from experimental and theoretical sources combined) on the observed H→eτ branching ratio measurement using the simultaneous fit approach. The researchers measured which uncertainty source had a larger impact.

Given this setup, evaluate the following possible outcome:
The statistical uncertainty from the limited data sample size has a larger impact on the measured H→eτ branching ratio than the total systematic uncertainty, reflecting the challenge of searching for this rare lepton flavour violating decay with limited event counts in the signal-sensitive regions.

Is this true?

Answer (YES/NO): NO